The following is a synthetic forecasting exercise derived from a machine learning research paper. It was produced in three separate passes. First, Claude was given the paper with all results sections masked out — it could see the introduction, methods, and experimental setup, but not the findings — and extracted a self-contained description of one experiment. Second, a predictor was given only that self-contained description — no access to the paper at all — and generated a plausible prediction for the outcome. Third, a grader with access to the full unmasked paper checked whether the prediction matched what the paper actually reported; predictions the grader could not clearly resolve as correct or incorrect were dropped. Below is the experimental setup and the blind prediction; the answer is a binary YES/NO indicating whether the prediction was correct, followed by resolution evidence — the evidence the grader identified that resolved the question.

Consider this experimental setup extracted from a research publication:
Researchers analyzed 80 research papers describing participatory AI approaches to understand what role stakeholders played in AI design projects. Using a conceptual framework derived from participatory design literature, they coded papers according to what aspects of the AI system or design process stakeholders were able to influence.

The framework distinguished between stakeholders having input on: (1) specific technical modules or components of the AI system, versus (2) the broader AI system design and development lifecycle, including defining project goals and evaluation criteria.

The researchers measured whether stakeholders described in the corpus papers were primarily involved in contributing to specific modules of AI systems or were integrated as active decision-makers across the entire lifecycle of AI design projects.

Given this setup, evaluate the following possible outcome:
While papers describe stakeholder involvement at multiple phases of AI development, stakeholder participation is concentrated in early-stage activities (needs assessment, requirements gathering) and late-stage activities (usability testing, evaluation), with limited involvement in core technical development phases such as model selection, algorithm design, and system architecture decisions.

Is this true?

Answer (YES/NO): NO